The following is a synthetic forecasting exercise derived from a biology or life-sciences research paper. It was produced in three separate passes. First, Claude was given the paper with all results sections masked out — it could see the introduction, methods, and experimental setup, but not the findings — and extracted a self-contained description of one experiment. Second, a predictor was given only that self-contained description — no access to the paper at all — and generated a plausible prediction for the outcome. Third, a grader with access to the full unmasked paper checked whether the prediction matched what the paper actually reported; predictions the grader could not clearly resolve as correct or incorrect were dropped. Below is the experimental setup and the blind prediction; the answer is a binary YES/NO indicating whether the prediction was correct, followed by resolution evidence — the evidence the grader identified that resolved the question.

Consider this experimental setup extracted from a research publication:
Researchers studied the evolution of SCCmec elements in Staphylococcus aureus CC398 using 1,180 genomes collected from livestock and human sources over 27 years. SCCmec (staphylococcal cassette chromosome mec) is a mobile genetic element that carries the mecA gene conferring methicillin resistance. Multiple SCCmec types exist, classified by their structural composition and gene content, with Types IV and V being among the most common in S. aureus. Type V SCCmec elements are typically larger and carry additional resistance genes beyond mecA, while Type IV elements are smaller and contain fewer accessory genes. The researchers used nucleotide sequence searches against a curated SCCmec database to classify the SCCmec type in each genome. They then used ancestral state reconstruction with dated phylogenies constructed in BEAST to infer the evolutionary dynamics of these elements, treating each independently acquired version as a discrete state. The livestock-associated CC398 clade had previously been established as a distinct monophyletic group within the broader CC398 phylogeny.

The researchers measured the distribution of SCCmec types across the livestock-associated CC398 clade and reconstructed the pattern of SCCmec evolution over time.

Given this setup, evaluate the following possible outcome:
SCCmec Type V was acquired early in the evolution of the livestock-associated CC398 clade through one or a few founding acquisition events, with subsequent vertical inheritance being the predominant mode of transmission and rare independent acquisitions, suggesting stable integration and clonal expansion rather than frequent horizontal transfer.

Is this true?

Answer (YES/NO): NO